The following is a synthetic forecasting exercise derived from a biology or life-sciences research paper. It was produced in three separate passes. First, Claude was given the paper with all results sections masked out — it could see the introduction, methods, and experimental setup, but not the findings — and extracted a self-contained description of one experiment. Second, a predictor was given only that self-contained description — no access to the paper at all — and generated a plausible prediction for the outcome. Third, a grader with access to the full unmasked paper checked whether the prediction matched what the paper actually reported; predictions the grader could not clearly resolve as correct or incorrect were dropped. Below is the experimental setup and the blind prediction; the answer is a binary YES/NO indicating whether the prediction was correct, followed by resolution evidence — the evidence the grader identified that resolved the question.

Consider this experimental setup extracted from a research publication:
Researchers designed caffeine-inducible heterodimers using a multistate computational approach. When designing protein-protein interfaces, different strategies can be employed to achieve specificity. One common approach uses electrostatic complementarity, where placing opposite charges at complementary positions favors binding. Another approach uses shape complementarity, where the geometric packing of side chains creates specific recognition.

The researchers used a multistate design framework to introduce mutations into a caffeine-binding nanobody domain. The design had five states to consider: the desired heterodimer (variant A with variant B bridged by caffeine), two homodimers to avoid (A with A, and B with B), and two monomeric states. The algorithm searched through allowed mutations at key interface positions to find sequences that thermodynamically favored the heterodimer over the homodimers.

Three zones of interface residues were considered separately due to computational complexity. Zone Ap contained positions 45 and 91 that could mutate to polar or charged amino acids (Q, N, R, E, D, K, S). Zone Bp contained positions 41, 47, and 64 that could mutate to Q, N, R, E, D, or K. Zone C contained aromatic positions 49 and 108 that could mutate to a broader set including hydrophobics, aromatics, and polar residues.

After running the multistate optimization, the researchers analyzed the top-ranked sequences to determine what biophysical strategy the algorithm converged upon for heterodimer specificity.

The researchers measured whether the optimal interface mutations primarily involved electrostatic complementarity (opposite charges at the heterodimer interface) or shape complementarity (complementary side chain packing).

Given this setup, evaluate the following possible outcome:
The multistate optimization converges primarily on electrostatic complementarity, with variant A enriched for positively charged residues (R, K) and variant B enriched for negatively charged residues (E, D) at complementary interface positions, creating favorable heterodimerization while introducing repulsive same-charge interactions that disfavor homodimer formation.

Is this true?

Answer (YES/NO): YES